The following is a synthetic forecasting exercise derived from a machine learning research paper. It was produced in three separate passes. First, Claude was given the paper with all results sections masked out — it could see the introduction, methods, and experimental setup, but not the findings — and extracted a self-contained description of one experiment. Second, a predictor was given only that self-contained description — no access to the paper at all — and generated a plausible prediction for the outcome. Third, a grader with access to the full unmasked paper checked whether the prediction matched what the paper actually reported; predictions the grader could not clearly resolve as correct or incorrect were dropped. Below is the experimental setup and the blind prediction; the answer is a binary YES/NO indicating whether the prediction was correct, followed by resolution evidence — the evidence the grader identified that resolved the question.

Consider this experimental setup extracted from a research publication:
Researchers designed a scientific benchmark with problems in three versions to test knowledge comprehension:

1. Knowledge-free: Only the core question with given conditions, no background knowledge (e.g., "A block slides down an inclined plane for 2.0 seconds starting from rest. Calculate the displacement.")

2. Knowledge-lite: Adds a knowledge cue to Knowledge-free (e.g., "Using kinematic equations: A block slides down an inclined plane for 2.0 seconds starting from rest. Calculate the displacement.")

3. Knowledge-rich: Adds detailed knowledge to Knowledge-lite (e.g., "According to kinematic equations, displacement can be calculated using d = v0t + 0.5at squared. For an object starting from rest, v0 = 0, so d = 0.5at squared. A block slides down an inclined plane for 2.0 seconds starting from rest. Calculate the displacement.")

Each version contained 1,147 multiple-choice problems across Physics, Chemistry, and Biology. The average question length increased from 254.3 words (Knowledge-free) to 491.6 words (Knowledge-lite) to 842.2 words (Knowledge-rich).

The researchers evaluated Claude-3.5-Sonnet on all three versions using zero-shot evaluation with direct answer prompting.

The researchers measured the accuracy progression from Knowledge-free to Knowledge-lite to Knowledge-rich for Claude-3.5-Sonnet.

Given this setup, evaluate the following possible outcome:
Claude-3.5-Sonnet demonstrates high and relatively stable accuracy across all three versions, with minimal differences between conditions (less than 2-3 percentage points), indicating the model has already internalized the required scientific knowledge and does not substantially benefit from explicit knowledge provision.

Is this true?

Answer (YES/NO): YES